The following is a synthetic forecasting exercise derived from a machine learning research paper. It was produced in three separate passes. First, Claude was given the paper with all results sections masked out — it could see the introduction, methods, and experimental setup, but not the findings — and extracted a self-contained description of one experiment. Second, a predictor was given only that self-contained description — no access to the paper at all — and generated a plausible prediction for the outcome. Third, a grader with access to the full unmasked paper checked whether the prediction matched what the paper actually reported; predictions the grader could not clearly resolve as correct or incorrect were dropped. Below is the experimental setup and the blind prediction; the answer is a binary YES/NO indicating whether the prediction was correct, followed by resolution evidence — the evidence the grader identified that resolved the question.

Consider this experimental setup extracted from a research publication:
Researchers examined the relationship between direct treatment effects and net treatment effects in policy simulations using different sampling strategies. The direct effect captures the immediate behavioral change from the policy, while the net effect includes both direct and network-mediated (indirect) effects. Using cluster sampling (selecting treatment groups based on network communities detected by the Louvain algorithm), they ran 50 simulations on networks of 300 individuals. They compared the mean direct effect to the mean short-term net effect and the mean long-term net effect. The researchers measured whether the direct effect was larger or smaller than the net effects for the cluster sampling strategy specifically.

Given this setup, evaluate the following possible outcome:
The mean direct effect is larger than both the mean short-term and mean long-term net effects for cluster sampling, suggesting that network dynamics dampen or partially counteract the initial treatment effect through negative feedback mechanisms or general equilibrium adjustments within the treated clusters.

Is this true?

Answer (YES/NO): YES